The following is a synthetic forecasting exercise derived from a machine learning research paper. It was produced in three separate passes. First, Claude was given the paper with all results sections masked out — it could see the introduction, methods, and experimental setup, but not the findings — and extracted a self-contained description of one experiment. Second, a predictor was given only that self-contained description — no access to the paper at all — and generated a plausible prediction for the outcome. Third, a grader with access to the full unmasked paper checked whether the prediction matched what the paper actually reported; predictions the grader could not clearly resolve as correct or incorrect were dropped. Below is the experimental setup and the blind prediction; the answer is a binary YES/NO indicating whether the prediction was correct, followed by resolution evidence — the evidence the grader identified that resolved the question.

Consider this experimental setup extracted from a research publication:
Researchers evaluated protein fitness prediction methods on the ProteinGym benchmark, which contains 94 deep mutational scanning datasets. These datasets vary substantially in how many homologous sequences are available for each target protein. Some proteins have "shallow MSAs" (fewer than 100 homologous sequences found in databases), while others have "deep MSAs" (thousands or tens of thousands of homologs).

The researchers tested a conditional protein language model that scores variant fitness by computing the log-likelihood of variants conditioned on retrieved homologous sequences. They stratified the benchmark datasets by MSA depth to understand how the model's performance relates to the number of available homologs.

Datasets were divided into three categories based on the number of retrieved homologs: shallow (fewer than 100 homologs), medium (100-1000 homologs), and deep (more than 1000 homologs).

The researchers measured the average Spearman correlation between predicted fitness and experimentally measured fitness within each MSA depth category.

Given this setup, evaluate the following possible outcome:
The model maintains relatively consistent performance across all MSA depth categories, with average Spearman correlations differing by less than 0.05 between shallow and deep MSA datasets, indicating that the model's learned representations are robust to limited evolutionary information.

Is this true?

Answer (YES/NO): NO